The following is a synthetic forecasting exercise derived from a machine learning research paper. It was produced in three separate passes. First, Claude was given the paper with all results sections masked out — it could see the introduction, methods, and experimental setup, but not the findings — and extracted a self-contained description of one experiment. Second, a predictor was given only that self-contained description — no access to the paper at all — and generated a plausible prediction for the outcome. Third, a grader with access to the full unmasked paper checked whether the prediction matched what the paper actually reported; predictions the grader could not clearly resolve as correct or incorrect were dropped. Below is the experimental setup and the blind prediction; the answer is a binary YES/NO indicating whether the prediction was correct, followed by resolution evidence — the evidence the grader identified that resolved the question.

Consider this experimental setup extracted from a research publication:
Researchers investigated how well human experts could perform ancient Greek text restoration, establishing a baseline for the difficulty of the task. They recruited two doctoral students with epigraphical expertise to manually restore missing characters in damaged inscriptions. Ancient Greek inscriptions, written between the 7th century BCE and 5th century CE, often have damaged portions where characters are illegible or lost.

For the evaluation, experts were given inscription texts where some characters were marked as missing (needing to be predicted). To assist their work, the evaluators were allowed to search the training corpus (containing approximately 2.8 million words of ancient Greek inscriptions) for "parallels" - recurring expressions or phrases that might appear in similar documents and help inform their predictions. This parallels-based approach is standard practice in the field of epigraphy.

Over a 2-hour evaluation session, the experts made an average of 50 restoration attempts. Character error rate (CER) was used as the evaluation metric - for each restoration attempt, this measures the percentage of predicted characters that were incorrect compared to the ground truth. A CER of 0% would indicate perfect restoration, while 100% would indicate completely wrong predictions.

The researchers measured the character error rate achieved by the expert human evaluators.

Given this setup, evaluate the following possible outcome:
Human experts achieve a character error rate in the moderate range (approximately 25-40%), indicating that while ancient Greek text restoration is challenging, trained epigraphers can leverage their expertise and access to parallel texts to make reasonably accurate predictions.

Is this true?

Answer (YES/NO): NO